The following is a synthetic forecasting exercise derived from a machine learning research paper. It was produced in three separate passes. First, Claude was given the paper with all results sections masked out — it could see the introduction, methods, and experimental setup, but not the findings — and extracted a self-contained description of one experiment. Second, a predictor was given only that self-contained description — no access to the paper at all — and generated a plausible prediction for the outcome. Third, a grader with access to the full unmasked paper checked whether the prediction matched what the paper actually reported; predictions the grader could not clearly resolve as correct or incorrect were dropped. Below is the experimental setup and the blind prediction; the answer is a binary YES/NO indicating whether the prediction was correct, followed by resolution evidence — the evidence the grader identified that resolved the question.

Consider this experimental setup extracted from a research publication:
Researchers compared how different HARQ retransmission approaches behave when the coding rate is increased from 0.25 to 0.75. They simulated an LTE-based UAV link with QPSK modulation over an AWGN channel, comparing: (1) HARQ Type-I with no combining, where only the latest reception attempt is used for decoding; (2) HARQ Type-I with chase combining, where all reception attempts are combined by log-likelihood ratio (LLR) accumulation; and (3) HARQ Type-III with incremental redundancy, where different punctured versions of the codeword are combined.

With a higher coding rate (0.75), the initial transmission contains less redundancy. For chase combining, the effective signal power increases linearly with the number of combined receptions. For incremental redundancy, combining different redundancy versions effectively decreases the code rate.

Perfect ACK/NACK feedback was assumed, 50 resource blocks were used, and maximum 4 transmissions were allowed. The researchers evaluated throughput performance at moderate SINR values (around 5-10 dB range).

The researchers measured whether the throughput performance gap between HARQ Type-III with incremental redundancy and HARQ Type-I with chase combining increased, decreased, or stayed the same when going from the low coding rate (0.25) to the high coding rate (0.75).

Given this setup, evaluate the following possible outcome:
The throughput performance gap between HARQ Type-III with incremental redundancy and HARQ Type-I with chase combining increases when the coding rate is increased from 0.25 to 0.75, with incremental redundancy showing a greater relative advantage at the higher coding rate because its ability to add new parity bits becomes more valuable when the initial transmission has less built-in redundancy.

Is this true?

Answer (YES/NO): YES